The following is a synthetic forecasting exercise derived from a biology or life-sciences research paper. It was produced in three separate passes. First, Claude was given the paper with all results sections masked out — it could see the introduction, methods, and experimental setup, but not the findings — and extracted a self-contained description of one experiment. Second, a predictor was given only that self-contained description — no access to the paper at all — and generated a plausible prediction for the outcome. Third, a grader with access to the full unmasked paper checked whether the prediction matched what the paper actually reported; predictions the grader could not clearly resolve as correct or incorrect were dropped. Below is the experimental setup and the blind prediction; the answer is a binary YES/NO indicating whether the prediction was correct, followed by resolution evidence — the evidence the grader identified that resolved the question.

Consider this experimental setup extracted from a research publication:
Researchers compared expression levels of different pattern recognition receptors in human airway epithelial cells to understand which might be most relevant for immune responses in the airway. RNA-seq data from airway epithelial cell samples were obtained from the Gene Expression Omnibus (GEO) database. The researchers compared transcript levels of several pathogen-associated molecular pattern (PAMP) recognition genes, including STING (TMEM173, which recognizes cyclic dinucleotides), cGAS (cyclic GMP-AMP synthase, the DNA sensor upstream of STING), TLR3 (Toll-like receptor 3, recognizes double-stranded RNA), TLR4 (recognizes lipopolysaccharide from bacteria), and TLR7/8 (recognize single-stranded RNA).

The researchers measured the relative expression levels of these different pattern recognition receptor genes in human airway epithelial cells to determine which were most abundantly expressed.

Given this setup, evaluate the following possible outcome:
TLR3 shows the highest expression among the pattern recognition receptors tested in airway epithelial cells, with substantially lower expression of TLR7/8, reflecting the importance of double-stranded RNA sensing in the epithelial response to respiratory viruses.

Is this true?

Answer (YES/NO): NO